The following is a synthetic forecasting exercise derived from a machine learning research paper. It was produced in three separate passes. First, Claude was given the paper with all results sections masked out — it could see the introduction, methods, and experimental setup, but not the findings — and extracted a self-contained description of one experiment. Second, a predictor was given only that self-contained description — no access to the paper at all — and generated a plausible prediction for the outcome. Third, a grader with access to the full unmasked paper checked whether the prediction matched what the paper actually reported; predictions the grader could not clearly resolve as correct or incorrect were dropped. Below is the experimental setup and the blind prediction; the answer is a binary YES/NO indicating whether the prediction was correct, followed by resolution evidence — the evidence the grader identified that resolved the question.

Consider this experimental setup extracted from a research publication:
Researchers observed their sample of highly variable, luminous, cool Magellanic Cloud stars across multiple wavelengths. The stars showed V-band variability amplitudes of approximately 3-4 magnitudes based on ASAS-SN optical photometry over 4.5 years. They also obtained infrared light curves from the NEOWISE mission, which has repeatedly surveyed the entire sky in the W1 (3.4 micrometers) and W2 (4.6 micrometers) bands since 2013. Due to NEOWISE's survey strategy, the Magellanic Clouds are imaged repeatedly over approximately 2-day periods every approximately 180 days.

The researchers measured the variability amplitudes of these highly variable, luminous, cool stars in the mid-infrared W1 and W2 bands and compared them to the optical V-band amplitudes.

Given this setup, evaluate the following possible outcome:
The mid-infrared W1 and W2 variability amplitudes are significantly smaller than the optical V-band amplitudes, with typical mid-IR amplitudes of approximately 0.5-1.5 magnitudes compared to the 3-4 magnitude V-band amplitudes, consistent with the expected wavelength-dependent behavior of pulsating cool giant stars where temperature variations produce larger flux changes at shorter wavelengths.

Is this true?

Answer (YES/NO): YES